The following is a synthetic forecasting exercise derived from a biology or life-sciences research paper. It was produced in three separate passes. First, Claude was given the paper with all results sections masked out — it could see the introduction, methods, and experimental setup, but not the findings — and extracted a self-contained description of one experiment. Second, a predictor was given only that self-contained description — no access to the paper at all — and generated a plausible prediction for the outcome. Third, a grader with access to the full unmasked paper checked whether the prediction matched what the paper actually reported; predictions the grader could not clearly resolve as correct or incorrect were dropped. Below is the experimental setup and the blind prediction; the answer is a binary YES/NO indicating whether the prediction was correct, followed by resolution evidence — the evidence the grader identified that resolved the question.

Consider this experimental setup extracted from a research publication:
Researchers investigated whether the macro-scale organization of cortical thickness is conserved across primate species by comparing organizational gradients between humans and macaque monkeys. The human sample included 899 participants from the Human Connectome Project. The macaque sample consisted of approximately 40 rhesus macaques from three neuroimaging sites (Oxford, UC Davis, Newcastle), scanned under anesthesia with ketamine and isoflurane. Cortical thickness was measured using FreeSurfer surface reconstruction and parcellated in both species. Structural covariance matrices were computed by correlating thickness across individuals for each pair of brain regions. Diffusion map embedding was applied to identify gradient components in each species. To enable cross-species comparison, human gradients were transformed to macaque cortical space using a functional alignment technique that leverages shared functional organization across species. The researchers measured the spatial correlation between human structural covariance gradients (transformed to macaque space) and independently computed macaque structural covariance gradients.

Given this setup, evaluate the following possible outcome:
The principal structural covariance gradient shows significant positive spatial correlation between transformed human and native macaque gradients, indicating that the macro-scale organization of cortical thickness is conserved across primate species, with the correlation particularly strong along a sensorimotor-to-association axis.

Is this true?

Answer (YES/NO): NO